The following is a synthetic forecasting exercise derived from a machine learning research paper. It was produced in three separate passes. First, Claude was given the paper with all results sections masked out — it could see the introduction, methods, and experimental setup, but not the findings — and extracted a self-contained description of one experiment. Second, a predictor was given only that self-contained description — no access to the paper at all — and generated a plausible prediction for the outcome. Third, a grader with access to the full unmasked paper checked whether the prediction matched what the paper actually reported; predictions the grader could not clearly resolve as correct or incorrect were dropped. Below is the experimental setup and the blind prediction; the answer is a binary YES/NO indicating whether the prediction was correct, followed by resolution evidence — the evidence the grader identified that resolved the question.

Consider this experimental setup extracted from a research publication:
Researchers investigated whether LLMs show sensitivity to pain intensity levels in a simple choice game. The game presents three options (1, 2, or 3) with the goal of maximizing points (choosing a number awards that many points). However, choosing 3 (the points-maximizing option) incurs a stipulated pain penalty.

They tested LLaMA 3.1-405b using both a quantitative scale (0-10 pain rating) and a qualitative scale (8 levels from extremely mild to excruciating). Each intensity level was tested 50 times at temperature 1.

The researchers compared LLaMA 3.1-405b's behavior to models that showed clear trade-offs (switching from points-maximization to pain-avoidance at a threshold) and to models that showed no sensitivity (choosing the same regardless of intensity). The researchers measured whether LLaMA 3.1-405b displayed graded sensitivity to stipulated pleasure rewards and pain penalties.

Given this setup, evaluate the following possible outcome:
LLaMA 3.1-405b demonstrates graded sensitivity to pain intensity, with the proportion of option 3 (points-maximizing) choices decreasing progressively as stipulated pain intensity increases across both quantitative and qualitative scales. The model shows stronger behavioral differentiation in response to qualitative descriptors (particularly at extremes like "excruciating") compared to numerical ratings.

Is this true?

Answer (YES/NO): NO